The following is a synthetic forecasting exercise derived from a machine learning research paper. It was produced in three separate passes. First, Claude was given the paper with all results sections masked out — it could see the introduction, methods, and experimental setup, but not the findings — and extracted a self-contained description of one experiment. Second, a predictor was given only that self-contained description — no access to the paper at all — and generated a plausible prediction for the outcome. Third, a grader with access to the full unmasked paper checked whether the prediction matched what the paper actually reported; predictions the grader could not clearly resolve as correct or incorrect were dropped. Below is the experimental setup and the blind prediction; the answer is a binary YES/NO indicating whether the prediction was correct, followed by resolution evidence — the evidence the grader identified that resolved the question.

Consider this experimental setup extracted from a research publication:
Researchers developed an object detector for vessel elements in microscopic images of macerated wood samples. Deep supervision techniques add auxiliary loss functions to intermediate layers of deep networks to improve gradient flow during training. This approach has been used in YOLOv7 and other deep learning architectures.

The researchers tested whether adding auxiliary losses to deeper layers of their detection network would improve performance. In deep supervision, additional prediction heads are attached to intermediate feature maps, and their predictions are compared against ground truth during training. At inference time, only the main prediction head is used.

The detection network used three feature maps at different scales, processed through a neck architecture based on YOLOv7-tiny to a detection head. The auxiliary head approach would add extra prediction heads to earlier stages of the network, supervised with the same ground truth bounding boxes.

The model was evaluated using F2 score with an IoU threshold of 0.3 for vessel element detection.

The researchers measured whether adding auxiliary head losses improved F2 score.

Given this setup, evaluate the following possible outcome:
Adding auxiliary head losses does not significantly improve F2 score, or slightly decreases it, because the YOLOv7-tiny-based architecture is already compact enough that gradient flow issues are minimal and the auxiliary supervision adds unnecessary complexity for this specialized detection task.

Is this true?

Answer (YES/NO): YES